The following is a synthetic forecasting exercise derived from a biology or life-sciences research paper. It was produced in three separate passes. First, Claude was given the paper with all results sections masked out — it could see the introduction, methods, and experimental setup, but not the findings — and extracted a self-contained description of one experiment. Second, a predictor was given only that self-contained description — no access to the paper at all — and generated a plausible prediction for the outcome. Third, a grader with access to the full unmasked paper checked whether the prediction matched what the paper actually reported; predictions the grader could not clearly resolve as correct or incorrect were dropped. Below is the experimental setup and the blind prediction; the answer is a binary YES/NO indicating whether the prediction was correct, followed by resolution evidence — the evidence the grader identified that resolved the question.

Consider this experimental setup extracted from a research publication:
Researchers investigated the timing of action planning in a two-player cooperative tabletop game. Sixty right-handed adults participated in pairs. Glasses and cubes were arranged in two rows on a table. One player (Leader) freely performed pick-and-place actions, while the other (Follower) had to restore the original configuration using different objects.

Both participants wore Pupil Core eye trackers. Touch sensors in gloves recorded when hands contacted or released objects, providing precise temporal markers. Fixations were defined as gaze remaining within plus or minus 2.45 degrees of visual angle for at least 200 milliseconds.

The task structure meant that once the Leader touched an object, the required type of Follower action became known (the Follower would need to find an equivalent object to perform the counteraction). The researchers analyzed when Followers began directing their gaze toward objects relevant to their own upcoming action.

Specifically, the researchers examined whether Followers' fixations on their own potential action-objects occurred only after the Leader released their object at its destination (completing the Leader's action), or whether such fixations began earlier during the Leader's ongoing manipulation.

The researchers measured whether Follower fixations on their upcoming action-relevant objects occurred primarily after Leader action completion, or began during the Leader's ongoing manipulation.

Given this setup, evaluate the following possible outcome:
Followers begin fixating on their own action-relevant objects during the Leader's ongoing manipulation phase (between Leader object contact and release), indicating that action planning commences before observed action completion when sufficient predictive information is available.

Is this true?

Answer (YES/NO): YES